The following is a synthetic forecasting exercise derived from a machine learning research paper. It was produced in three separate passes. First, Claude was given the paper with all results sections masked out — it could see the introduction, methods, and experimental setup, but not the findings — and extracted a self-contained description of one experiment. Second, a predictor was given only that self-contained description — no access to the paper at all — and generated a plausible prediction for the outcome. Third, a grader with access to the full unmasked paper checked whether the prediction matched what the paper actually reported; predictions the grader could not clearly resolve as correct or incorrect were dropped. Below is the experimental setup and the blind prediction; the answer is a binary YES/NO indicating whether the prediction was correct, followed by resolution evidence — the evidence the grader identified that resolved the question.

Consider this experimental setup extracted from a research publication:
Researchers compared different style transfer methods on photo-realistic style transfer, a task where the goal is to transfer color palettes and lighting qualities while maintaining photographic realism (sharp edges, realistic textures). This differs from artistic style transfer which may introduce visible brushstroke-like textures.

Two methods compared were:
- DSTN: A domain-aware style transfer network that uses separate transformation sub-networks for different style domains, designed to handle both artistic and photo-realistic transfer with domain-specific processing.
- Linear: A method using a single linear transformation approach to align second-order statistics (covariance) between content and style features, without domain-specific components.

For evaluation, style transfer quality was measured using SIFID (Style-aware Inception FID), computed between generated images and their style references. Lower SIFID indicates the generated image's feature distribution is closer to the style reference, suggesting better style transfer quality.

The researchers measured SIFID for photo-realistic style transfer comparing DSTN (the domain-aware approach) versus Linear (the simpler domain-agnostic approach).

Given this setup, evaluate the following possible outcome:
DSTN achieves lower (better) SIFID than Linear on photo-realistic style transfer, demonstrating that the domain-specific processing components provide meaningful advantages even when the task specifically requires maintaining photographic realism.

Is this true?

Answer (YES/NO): NO